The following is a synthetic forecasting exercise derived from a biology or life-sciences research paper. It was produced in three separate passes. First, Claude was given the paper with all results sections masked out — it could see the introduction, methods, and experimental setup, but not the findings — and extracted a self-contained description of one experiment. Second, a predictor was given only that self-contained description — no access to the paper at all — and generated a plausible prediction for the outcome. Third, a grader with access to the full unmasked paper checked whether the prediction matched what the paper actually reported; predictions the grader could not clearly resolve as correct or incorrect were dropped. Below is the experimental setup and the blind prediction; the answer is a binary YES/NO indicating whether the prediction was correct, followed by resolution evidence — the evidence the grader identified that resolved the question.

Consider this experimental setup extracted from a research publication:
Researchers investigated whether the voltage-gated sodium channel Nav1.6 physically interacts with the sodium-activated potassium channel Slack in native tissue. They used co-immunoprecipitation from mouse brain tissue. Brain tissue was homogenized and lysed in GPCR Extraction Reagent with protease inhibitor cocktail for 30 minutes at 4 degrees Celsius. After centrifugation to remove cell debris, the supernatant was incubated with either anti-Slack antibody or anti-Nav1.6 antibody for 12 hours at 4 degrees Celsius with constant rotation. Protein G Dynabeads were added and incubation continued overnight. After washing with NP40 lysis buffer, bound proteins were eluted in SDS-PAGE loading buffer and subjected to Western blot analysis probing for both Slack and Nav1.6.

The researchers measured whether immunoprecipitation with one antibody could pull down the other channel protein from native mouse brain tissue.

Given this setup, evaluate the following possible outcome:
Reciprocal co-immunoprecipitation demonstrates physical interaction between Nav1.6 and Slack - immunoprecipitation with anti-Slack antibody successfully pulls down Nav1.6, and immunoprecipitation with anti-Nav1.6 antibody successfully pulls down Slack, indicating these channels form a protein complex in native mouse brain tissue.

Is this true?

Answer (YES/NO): YES